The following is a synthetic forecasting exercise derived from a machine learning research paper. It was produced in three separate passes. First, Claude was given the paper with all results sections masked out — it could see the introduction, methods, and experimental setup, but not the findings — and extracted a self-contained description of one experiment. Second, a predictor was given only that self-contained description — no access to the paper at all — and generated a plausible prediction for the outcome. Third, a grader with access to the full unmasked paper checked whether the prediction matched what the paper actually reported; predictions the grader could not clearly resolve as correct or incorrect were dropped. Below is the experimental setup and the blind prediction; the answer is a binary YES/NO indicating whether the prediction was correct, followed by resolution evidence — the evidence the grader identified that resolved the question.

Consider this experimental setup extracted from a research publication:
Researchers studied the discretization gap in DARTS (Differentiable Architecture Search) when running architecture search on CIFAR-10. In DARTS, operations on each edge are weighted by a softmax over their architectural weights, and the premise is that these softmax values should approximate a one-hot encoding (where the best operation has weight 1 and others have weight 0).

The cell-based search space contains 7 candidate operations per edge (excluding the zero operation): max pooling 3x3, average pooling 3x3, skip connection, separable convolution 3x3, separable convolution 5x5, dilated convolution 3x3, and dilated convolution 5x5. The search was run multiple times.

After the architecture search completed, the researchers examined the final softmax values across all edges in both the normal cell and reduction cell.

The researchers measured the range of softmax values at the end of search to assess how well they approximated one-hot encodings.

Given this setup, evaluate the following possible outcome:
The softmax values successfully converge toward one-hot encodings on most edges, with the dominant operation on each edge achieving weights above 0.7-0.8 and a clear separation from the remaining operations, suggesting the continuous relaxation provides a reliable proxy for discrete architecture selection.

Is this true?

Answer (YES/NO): NO